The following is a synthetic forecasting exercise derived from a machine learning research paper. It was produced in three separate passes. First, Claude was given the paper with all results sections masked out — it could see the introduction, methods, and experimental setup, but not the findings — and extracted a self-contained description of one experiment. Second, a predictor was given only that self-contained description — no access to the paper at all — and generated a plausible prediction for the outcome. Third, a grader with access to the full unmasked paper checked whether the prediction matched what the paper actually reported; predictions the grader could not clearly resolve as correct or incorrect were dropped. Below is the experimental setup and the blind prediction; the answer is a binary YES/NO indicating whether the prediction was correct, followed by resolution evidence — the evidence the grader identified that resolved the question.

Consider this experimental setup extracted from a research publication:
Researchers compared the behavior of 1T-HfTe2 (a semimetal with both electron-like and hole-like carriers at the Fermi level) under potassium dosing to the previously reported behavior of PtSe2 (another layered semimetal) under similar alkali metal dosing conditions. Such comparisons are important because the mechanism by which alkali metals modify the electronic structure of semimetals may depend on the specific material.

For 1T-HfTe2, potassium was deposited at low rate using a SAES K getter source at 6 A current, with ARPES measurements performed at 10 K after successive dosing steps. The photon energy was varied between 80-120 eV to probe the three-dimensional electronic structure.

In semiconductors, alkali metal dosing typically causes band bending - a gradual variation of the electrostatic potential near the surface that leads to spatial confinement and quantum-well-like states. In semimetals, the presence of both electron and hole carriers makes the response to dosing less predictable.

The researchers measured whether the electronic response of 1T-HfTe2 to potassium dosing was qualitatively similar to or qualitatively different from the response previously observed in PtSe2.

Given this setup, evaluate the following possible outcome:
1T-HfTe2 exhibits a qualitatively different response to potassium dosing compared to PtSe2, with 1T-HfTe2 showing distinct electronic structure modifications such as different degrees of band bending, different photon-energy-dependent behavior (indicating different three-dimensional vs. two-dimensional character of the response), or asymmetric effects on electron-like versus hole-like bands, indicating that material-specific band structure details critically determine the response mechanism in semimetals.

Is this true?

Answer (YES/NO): YES